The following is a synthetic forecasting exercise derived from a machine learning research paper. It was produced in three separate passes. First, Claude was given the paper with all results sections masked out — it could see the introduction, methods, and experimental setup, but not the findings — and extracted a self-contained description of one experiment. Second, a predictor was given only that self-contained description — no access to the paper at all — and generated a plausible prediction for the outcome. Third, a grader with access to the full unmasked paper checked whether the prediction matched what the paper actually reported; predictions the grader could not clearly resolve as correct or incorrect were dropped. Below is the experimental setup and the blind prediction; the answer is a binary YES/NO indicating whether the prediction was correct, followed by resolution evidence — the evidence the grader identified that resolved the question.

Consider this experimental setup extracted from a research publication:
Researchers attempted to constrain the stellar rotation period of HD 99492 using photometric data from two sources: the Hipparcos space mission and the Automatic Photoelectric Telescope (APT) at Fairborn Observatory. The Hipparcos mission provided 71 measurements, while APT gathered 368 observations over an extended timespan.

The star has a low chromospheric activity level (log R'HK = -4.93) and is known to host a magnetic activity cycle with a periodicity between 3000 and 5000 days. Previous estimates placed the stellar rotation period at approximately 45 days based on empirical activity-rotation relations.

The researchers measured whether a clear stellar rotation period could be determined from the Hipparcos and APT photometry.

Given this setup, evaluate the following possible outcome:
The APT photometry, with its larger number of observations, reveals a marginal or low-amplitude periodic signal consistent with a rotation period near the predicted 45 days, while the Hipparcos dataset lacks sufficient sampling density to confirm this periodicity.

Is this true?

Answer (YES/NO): NO